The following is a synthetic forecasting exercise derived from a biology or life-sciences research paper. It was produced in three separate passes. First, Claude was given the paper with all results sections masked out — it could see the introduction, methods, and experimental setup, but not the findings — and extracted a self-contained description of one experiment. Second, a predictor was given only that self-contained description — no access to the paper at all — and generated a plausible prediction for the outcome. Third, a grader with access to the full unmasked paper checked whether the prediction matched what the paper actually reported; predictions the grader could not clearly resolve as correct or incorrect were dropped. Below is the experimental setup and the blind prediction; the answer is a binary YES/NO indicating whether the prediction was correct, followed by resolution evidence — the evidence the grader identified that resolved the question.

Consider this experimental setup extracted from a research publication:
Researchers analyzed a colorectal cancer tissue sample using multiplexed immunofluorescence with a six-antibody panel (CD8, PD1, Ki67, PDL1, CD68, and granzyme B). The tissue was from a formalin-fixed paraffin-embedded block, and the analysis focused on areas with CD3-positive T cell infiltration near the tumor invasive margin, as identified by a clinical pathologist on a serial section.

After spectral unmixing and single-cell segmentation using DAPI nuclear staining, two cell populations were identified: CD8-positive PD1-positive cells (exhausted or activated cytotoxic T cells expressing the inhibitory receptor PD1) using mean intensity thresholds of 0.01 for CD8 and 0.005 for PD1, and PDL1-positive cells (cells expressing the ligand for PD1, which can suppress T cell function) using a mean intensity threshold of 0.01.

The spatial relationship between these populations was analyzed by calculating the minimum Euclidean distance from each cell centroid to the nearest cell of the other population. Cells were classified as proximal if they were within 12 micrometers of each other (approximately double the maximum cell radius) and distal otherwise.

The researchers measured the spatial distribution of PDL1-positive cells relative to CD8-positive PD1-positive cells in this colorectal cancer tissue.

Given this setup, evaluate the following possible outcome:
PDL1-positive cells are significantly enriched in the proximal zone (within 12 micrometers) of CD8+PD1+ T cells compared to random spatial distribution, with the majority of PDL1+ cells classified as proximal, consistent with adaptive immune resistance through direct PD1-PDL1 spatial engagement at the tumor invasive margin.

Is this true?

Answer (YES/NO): NO